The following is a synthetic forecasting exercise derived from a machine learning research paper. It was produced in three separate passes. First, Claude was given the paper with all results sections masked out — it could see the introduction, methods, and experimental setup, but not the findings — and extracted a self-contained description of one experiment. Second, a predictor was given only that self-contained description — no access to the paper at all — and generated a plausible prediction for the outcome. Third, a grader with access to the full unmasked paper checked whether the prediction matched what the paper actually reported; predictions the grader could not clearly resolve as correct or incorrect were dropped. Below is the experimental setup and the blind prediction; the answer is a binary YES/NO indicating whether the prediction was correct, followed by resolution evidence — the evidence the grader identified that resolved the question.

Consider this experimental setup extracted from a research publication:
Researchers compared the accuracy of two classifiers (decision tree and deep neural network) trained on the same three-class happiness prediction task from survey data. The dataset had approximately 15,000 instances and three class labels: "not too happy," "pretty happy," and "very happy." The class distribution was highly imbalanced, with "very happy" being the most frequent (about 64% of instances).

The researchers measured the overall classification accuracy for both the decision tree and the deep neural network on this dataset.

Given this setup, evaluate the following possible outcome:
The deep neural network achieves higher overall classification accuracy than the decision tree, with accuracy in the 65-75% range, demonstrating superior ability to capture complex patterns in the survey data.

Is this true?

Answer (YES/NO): NO